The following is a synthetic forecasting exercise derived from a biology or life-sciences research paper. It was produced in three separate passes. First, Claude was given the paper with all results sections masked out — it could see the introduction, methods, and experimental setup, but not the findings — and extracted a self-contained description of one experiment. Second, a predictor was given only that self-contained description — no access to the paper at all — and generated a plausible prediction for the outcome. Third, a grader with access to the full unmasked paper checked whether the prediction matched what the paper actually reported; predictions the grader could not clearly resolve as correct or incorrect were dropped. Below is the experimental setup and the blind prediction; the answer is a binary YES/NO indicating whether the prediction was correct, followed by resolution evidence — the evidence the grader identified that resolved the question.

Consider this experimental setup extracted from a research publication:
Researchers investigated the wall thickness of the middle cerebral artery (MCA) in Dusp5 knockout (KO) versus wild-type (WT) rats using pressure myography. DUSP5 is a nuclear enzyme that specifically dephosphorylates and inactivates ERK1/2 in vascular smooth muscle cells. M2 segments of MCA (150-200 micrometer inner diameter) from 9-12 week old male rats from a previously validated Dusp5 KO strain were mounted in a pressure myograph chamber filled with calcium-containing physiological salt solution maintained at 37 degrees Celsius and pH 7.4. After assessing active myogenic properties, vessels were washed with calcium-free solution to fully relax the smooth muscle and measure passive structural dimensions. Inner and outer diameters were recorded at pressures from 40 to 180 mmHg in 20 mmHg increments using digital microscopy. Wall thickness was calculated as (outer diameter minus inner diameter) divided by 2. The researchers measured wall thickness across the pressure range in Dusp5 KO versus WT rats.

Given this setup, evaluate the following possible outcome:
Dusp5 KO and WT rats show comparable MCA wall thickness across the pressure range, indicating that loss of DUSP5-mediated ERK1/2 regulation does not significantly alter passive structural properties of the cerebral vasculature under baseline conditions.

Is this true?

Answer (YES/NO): YES